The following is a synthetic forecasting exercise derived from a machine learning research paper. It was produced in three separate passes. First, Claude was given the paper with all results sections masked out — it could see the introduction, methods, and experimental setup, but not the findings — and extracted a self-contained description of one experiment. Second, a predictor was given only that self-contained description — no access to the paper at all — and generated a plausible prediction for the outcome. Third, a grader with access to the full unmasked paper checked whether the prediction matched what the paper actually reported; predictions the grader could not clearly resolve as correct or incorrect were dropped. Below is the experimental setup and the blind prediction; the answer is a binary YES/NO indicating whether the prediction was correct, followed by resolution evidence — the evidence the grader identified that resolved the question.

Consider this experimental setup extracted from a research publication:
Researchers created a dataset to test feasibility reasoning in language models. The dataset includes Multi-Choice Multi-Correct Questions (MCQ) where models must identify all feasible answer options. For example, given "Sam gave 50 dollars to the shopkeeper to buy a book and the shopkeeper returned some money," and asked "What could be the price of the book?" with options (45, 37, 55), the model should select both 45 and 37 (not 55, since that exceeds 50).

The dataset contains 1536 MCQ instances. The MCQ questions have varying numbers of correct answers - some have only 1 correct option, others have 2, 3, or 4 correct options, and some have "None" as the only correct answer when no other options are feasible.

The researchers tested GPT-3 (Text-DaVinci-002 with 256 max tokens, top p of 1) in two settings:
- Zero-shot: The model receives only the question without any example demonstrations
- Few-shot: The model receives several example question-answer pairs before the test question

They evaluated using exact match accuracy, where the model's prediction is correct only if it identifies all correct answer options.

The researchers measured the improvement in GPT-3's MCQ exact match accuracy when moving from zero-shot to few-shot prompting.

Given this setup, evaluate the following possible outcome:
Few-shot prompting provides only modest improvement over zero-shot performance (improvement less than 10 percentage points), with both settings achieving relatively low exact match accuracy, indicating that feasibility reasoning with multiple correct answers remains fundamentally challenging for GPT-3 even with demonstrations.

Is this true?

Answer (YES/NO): YES